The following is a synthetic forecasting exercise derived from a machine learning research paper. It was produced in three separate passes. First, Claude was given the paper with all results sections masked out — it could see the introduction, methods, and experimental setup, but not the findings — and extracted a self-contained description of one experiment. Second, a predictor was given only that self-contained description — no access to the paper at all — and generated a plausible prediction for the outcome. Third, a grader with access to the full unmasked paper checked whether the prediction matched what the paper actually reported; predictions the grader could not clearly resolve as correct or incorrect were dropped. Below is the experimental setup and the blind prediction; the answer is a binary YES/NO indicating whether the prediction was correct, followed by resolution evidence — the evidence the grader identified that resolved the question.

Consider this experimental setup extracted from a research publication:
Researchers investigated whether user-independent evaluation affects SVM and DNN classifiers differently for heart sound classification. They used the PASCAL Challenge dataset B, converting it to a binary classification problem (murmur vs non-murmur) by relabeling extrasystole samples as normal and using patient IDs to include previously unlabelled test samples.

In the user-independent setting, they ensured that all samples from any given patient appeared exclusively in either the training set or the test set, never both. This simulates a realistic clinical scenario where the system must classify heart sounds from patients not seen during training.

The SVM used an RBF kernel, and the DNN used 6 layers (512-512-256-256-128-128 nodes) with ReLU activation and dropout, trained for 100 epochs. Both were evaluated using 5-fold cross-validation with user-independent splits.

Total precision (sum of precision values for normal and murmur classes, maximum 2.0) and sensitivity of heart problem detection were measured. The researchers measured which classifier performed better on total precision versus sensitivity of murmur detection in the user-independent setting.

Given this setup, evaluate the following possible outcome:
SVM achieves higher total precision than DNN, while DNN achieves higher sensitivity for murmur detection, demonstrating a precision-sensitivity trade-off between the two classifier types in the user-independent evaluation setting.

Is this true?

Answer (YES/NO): YES